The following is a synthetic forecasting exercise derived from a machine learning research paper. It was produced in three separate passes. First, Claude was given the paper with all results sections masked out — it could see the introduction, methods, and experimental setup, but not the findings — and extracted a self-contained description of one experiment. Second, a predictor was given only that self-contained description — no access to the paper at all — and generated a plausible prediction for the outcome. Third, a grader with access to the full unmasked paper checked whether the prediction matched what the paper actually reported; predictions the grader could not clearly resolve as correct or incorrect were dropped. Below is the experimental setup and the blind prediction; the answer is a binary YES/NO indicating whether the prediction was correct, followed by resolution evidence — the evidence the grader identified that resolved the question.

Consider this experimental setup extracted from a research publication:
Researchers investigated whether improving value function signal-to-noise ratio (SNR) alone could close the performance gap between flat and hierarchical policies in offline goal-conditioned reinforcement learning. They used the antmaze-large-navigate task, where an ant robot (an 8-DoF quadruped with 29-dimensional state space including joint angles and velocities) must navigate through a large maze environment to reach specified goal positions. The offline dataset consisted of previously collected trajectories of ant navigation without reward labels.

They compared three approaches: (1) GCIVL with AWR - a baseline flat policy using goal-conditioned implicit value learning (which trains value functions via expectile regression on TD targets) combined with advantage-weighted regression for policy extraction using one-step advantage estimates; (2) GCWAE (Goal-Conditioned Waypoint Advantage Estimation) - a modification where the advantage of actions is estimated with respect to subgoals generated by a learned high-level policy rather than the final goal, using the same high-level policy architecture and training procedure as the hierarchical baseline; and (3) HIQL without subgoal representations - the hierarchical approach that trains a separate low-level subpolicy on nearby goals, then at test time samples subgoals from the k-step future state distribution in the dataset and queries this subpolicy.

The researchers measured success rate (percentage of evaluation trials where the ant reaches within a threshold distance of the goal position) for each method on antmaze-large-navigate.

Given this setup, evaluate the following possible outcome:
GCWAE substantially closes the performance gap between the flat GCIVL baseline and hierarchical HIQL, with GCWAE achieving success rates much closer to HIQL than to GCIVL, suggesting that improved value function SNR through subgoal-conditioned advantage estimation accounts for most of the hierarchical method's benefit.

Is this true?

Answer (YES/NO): NO